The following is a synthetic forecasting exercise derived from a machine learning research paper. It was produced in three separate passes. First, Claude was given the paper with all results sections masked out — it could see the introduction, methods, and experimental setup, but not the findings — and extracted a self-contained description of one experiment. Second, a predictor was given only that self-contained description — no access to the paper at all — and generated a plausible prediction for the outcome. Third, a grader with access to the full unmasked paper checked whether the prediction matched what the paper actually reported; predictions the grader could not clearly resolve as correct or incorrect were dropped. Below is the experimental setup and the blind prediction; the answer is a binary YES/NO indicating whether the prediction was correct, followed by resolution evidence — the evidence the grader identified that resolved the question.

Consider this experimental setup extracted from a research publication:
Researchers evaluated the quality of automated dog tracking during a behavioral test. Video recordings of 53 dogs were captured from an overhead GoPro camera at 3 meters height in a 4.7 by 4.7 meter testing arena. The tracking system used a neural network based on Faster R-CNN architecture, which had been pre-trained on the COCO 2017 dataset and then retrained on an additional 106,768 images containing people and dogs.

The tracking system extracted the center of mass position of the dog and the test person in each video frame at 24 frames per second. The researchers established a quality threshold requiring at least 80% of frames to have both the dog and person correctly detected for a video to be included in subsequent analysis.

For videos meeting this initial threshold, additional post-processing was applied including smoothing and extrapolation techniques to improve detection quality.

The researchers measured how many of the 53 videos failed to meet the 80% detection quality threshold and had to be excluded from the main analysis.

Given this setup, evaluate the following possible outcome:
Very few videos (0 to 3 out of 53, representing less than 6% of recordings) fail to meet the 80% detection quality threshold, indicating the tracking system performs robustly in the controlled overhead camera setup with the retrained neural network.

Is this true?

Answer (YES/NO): YES